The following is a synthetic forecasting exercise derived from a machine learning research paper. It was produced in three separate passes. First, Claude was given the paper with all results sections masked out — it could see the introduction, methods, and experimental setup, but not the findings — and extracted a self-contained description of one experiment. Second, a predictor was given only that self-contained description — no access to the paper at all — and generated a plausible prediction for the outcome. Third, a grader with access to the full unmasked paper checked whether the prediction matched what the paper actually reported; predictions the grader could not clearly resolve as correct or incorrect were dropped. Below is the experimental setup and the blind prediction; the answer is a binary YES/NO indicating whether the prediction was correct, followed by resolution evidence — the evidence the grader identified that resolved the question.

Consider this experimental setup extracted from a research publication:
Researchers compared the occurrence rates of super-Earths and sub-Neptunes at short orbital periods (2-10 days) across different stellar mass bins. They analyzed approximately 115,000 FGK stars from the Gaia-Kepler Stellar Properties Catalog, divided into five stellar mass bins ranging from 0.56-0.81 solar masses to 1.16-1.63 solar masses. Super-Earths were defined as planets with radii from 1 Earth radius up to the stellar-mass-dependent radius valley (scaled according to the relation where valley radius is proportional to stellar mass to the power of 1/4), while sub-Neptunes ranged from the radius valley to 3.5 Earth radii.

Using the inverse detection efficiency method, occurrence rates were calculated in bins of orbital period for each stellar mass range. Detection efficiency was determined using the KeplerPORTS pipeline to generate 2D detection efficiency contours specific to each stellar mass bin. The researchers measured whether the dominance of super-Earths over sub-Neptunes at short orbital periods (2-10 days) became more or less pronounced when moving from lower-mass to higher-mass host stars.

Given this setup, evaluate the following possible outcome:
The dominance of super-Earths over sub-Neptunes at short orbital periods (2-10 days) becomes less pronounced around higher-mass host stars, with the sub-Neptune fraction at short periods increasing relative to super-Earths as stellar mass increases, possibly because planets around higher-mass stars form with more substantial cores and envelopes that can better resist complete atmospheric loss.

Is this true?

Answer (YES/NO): NO